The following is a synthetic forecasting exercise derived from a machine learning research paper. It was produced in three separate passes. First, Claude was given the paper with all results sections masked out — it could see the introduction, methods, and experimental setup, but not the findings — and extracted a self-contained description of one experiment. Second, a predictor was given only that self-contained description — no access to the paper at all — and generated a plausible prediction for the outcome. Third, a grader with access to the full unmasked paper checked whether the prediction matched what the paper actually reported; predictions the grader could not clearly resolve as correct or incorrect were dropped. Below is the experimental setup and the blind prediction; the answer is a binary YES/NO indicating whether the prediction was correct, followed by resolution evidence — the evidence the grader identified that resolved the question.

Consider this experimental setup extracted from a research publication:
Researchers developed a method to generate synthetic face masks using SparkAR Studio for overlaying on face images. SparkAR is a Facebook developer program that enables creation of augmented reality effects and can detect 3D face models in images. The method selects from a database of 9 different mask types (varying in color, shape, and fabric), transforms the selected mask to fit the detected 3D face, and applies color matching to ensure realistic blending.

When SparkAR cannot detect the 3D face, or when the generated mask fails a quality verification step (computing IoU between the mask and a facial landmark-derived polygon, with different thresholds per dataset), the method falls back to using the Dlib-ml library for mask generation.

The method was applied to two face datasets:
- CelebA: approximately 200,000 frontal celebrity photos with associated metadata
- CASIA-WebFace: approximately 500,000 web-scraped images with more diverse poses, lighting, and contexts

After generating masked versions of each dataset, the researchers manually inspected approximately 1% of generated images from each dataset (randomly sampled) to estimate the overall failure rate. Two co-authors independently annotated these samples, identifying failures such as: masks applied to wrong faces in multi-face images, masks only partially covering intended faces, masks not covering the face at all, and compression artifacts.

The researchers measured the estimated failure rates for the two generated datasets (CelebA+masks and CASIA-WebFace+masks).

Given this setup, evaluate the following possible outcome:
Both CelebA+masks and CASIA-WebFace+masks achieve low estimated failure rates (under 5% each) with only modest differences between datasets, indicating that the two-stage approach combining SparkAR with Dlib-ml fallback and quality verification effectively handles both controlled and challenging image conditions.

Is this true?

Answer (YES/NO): YES